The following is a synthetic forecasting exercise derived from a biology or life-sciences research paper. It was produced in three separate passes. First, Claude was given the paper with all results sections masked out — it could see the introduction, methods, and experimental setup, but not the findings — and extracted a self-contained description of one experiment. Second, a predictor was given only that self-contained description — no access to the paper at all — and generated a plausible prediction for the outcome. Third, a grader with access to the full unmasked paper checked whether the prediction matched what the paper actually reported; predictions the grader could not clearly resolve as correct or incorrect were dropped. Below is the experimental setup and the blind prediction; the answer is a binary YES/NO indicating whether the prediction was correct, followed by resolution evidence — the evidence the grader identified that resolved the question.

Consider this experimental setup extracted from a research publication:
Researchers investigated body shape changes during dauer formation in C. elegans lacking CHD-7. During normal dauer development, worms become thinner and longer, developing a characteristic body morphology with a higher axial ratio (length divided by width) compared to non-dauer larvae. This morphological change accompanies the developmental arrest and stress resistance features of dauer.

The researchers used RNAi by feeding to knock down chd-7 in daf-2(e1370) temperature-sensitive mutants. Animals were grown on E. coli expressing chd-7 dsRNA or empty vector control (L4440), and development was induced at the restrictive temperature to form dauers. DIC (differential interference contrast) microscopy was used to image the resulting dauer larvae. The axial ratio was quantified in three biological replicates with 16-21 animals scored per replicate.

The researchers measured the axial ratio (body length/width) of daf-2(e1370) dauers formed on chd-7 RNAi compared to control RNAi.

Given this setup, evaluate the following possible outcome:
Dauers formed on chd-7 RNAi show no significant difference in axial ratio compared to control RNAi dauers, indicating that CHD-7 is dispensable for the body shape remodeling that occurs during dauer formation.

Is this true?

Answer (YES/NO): NO